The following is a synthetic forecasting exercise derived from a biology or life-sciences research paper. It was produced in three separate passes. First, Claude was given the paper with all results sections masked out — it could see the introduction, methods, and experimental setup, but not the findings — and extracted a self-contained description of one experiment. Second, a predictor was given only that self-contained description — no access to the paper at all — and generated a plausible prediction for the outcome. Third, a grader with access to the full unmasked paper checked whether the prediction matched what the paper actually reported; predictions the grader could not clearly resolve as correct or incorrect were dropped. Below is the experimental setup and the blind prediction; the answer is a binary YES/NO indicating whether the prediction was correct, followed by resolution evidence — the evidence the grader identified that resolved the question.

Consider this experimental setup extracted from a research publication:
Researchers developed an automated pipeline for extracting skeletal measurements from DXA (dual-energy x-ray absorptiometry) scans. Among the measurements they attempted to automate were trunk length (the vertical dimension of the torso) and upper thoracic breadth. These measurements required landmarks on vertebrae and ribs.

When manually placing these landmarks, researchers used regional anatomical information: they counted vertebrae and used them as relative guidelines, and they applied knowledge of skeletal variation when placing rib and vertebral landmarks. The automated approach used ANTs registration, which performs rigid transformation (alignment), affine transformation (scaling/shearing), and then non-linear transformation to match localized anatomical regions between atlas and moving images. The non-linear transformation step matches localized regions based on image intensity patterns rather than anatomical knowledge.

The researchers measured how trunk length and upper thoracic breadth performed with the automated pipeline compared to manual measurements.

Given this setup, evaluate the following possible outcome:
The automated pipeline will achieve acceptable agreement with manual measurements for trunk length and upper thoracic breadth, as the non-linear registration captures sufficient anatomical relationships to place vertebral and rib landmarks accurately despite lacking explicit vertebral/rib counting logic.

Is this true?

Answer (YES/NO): NO